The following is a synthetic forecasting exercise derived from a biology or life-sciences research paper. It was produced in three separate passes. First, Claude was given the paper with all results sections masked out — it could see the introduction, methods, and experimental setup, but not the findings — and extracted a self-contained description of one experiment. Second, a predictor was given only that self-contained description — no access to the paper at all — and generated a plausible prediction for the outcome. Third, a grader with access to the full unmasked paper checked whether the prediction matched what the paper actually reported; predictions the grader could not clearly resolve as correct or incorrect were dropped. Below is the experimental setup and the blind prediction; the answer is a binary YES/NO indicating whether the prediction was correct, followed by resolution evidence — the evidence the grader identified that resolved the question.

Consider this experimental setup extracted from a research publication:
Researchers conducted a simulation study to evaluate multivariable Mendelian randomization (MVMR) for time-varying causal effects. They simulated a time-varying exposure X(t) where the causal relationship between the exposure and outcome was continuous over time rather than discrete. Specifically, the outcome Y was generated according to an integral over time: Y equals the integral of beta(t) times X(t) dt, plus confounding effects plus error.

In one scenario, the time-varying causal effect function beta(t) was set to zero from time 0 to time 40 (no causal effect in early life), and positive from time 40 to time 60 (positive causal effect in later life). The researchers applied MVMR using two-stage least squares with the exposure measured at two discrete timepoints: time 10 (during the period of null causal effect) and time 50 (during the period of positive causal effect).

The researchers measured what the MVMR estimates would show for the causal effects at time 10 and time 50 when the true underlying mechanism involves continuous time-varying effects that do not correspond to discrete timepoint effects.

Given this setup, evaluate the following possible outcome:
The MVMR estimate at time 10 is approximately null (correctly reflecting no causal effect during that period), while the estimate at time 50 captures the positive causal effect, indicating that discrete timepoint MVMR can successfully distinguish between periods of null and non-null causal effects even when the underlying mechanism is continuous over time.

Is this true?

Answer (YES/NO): NO